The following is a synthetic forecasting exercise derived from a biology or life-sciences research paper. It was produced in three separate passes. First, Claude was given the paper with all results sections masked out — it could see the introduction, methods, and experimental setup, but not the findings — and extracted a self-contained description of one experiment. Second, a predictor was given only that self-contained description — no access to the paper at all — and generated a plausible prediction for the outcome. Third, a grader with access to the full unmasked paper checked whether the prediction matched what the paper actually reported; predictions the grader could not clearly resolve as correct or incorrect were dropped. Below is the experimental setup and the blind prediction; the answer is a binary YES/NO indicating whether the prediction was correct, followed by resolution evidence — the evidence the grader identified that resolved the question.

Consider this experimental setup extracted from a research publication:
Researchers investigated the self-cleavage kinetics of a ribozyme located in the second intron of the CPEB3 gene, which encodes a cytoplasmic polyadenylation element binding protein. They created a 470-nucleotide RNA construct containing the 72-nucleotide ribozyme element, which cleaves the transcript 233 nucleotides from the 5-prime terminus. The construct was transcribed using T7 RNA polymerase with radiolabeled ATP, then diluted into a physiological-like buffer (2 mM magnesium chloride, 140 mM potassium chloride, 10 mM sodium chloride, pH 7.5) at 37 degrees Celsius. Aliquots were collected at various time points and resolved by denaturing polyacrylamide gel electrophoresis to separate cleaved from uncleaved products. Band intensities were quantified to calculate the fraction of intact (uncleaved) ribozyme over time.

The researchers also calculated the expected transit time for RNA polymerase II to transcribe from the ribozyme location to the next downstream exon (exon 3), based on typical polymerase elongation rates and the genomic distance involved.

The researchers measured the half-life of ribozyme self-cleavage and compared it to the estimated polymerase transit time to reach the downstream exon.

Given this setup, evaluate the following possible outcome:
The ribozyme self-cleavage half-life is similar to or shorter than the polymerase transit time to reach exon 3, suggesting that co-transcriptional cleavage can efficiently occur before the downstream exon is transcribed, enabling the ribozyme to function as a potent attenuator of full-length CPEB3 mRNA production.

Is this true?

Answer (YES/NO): YES